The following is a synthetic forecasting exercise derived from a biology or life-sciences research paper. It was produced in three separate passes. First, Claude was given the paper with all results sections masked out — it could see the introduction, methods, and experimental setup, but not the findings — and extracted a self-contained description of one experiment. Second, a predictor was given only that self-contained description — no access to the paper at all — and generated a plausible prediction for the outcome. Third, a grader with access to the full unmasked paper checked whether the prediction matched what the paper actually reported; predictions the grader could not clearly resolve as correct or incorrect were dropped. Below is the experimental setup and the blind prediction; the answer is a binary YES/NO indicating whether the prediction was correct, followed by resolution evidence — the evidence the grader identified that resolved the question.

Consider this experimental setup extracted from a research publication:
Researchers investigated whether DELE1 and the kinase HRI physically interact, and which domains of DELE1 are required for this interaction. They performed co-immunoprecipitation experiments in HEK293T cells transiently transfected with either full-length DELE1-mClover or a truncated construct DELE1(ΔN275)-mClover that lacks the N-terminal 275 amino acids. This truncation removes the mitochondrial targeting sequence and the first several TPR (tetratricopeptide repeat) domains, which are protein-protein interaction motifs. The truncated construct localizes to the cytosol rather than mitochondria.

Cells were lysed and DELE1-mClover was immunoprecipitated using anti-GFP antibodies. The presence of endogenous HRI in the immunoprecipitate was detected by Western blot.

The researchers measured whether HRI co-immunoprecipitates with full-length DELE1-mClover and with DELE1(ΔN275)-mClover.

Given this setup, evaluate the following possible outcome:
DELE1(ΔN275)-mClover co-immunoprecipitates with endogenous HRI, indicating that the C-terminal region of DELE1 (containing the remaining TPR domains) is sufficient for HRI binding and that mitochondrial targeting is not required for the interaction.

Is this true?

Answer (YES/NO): NO